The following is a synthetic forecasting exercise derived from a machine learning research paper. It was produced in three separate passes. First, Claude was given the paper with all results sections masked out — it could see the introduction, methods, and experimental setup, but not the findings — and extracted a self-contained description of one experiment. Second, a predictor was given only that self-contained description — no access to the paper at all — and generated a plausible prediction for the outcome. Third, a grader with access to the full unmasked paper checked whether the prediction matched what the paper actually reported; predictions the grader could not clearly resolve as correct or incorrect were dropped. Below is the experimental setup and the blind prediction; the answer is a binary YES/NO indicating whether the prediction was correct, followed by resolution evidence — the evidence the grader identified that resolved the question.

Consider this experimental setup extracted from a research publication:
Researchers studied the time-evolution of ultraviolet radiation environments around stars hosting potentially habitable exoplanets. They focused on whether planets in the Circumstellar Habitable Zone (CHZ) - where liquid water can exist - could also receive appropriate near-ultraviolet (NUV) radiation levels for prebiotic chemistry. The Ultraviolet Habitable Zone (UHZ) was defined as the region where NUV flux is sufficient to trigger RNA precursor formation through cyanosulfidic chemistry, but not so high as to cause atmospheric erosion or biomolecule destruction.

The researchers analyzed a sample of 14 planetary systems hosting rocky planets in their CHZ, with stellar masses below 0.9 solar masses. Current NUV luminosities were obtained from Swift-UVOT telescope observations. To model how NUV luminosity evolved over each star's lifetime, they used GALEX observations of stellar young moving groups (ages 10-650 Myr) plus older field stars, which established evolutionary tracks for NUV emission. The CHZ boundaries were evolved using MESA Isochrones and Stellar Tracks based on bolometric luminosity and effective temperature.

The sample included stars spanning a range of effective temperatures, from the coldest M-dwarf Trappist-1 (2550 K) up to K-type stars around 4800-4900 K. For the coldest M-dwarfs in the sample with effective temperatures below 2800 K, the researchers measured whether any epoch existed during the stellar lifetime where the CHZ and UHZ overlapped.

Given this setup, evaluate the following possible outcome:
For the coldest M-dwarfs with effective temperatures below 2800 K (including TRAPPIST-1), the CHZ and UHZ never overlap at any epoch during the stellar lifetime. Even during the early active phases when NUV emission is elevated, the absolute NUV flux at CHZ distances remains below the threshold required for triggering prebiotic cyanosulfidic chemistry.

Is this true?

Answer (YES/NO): YES